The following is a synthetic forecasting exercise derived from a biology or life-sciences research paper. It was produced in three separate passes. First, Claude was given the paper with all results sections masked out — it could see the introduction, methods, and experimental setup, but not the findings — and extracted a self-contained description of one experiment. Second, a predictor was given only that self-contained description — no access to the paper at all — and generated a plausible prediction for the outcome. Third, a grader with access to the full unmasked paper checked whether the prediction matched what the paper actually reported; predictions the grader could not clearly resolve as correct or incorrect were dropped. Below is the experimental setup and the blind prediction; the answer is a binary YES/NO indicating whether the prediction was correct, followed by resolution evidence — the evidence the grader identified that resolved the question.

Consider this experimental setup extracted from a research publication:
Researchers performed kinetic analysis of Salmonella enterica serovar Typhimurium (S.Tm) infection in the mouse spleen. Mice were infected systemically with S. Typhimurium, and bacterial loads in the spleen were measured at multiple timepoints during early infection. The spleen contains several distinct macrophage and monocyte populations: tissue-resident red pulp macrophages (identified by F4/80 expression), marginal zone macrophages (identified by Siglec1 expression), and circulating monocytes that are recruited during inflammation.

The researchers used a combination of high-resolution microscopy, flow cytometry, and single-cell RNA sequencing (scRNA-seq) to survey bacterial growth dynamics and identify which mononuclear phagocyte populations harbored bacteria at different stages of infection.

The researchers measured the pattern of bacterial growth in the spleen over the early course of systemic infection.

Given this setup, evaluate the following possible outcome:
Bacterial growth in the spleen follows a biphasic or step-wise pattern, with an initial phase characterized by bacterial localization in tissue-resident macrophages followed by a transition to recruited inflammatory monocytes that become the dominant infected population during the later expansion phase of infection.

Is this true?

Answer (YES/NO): NO